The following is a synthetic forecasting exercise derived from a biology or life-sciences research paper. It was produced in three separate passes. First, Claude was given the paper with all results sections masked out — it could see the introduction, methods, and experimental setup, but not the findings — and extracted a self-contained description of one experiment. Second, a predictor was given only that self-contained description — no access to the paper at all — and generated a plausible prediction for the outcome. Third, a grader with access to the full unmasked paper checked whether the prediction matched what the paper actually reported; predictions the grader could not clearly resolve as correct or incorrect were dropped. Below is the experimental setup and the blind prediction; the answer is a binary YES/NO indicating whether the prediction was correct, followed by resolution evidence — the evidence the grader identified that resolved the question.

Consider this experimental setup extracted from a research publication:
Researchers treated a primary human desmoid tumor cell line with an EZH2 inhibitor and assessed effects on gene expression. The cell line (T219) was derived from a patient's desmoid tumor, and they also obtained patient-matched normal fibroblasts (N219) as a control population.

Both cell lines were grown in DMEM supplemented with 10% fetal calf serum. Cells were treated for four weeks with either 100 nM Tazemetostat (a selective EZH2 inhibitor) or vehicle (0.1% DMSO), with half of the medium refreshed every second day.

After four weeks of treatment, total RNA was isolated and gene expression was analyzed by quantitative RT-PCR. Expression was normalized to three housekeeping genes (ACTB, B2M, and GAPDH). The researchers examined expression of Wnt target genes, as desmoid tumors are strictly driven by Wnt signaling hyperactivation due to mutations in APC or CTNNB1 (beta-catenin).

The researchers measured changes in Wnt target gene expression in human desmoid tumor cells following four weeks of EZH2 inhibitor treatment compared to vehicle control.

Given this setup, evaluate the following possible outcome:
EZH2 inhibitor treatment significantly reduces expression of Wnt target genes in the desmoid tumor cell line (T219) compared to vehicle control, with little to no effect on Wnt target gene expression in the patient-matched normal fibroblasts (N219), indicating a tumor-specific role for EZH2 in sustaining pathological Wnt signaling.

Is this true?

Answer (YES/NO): NO